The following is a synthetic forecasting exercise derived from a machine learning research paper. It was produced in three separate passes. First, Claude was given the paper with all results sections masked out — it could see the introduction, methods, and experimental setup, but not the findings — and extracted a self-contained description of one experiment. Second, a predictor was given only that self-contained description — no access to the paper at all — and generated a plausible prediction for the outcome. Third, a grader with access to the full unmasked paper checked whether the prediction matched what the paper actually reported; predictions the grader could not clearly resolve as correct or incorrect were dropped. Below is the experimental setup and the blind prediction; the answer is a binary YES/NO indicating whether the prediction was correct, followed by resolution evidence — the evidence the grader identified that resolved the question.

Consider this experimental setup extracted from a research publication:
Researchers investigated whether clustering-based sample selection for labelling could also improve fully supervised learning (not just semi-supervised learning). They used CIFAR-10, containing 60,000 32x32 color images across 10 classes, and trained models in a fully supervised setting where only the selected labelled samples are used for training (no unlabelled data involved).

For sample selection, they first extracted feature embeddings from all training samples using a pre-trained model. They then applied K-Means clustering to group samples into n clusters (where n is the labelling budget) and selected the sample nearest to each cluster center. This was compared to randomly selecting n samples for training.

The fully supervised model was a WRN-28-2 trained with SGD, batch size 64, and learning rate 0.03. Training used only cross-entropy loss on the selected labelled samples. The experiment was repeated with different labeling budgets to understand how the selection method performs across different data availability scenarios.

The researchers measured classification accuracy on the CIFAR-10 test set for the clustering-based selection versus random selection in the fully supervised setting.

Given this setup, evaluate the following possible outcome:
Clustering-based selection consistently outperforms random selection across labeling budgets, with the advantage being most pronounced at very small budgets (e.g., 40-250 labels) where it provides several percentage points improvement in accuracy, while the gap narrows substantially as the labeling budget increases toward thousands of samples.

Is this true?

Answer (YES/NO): YES